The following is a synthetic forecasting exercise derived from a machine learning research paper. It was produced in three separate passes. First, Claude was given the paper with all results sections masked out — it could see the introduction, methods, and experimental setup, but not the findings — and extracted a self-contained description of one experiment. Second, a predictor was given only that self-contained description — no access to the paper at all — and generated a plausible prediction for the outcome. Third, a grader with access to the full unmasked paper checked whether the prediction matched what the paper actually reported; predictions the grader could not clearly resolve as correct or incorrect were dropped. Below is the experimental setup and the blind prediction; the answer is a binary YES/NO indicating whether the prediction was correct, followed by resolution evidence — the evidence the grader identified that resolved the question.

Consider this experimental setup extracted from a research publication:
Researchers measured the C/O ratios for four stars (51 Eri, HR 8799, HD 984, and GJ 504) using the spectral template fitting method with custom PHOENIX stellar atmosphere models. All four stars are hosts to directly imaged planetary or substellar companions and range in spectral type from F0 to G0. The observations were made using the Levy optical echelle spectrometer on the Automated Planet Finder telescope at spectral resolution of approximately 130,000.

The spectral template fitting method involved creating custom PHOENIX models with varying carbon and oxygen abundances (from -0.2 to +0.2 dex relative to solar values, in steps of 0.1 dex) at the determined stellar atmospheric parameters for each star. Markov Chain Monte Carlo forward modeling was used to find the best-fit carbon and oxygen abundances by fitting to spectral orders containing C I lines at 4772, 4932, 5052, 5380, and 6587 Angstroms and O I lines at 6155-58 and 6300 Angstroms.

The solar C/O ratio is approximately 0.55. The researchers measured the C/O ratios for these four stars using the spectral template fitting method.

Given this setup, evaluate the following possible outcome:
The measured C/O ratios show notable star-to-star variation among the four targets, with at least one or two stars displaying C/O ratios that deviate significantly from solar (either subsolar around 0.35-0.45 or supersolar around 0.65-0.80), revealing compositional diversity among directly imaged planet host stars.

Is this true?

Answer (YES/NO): NO